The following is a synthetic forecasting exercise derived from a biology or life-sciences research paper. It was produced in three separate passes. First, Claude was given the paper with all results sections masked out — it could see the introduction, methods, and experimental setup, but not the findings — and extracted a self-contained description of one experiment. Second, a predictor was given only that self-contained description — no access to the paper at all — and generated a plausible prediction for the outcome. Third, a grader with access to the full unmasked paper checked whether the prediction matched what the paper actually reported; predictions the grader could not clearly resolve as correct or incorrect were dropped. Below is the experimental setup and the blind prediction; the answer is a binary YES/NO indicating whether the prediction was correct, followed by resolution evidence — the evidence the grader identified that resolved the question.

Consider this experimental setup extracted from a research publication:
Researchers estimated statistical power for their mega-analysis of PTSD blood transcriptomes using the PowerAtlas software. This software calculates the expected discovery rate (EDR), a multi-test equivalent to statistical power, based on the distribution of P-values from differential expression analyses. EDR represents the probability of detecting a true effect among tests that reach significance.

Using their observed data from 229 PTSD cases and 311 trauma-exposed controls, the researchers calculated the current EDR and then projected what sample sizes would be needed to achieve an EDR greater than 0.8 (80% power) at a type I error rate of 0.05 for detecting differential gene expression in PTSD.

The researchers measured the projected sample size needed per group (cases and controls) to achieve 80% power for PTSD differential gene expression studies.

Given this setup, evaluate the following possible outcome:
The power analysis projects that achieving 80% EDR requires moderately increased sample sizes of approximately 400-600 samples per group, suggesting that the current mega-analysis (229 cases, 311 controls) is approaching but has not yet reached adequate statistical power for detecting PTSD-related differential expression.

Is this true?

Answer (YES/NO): NO